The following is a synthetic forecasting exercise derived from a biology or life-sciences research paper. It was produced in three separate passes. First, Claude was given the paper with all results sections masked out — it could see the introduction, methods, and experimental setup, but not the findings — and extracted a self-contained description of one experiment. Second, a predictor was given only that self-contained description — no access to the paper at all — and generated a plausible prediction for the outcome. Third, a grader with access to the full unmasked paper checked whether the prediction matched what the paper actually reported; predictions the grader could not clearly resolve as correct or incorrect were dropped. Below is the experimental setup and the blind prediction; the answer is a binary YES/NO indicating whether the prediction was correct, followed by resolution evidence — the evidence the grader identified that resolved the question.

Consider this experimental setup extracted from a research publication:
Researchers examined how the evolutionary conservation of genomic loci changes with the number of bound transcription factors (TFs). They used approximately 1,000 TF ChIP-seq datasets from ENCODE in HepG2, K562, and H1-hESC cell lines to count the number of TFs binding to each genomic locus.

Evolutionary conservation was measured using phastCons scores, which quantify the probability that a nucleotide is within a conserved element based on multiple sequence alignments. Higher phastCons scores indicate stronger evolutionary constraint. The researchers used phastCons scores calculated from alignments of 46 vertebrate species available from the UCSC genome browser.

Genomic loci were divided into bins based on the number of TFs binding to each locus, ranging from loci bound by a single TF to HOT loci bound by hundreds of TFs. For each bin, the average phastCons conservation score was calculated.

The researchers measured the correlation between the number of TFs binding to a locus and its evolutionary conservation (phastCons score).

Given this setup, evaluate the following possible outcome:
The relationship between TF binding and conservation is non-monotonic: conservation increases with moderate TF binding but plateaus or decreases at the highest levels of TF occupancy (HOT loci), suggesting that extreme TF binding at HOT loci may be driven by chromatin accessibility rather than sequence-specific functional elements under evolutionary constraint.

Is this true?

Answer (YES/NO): NO